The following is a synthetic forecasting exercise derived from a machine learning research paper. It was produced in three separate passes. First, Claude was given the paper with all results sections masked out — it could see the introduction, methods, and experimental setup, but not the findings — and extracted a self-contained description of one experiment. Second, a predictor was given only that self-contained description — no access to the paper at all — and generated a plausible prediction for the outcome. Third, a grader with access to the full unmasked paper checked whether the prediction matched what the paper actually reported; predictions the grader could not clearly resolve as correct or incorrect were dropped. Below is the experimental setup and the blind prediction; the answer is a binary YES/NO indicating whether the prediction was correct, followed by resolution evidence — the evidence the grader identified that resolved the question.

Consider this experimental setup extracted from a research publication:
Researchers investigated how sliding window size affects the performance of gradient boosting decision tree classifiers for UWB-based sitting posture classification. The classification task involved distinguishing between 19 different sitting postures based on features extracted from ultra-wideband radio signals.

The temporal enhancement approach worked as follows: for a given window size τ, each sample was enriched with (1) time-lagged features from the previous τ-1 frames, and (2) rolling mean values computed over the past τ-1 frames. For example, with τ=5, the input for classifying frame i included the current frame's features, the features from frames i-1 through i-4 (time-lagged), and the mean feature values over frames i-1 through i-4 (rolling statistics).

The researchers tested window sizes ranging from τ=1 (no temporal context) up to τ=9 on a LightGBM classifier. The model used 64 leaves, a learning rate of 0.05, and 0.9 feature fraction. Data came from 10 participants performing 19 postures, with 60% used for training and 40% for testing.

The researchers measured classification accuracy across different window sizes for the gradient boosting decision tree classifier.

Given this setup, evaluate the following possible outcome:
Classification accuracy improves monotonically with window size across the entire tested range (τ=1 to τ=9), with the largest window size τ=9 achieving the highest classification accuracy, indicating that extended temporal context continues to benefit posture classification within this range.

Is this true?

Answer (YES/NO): NO